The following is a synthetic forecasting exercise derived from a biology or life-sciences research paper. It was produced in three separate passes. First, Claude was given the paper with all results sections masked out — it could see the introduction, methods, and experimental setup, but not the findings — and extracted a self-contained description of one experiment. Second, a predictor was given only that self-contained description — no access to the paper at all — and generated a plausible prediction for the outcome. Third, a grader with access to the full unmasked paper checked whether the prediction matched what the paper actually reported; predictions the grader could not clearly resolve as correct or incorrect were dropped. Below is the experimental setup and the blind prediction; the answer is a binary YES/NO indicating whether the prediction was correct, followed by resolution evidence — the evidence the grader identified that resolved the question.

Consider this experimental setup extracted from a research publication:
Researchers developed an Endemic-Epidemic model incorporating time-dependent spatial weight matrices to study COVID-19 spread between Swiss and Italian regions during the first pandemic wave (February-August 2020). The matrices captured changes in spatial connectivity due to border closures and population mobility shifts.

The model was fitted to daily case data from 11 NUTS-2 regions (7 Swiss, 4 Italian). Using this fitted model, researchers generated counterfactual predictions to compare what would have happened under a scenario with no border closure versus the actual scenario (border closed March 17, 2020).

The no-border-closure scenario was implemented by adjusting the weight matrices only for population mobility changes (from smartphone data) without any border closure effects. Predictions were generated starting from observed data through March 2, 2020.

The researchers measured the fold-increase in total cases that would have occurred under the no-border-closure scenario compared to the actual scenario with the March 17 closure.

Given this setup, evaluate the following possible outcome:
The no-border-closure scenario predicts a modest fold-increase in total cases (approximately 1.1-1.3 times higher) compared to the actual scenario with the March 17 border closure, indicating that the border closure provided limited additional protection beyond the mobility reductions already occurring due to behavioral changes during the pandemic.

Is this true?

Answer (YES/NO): NO